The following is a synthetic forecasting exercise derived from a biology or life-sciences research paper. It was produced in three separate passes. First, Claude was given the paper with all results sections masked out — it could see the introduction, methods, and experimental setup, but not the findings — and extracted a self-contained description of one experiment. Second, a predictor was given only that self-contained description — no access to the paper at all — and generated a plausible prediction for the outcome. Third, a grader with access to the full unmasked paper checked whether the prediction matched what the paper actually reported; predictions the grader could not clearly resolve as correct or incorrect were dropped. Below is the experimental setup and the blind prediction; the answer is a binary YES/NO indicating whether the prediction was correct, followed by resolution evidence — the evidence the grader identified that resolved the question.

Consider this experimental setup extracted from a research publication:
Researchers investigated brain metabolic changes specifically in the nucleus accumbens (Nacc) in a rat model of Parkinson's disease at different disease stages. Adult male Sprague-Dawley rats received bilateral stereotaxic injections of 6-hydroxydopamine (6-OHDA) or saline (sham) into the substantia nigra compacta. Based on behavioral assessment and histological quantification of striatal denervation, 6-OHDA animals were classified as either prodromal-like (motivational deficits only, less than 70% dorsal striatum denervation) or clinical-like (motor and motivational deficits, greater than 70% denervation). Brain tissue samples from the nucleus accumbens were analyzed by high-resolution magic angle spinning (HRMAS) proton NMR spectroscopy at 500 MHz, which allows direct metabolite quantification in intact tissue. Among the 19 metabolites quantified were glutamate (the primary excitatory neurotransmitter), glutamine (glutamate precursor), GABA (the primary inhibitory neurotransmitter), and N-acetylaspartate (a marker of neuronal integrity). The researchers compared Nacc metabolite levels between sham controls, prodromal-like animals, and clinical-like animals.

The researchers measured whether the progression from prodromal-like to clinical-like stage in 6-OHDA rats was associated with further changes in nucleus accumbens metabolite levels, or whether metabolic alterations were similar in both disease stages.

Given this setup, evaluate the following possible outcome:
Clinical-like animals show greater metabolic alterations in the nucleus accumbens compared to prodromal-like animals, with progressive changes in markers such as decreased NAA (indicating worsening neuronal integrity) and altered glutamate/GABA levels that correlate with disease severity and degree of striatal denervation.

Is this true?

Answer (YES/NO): NO